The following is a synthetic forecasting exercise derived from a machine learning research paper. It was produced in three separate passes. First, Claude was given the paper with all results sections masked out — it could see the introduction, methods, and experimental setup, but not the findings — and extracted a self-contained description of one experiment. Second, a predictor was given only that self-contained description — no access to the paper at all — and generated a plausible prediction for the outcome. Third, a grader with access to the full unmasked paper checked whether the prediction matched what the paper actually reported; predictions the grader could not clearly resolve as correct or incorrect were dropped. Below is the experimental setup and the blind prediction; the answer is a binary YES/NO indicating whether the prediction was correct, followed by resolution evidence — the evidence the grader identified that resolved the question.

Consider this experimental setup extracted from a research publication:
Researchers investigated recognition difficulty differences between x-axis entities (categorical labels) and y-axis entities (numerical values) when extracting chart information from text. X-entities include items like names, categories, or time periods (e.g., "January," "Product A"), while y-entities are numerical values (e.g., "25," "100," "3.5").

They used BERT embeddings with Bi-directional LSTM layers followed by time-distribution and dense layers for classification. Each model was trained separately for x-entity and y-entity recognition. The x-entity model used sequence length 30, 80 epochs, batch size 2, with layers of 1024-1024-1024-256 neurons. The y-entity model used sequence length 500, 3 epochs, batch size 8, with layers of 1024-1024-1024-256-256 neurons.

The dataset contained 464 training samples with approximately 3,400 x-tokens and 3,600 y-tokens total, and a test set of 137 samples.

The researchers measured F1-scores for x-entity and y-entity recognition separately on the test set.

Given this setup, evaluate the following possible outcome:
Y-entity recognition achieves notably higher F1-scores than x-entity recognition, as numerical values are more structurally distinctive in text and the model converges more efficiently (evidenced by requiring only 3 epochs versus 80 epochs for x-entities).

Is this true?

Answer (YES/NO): YES